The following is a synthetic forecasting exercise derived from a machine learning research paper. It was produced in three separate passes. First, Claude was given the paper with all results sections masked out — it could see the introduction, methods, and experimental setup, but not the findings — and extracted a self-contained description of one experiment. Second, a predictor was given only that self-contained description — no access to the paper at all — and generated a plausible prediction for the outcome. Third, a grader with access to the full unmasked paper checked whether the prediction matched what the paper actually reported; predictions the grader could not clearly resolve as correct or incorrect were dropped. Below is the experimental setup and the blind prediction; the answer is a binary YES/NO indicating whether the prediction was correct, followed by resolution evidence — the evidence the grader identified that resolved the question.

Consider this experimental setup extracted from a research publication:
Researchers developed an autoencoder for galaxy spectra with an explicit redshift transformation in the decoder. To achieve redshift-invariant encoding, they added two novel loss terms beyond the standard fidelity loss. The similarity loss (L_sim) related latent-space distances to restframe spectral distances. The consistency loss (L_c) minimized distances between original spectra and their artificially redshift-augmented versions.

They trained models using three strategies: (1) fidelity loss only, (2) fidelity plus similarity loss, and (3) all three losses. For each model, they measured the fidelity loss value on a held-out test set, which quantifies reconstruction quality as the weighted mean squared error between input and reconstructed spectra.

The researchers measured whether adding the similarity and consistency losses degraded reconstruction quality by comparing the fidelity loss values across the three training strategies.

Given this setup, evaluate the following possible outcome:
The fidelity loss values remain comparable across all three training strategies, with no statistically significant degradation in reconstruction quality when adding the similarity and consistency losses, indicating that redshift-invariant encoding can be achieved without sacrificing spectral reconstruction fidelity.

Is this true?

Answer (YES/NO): NO